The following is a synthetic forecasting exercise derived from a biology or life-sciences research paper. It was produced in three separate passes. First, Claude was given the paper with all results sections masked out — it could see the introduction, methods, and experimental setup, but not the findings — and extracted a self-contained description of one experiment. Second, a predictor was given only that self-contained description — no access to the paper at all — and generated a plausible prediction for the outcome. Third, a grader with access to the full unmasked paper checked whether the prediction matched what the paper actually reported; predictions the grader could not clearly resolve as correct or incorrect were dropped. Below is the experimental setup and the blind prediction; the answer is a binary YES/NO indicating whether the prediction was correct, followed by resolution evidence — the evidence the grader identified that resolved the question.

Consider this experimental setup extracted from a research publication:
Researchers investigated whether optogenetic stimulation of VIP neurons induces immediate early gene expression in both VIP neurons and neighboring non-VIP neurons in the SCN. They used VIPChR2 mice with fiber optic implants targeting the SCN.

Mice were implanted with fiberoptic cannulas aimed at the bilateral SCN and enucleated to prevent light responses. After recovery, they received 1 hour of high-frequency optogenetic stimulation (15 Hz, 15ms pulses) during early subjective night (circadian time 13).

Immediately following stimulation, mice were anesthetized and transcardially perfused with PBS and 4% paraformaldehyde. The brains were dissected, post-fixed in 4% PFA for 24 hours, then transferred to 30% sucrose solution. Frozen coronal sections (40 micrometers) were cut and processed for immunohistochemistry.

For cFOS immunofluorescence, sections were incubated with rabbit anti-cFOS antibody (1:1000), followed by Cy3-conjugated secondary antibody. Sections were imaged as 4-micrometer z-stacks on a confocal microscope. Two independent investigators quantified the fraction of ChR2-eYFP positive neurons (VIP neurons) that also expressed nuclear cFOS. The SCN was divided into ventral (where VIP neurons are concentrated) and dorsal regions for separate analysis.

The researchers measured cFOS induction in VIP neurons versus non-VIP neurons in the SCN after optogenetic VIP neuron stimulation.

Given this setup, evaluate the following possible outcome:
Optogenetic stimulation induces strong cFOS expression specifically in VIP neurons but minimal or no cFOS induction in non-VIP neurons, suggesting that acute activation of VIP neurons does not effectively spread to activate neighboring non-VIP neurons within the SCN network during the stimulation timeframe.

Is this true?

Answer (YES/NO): NO